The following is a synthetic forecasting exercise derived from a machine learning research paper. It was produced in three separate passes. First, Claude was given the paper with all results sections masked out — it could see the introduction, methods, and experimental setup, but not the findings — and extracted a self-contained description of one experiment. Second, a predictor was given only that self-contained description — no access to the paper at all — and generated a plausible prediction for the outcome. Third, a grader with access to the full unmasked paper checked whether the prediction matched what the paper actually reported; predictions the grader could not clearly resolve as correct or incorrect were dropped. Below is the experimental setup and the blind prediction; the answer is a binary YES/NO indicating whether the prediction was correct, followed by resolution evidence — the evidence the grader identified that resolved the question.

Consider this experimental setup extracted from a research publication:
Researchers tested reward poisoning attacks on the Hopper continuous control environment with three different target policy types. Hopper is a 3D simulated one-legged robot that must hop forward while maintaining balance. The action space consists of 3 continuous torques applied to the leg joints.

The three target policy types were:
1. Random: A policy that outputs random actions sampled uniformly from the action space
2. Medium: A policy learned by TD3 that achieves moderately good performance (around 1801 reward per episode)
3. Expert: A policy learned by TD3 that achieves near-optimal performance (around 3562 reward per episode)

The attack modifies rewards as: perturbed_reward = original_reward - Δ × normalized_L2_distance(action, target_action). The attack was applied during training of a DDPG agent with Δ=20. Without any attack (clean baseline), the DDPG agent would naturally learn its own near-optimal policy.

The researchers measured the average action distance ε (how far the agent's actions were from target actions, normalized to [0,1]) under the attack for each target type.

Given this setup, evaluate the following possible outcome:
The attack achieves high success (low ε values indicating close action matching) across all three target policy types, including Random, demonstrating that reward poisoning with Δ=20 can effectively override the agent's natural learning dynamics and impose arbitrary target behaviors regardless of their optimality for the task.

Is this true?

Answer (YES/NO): YES